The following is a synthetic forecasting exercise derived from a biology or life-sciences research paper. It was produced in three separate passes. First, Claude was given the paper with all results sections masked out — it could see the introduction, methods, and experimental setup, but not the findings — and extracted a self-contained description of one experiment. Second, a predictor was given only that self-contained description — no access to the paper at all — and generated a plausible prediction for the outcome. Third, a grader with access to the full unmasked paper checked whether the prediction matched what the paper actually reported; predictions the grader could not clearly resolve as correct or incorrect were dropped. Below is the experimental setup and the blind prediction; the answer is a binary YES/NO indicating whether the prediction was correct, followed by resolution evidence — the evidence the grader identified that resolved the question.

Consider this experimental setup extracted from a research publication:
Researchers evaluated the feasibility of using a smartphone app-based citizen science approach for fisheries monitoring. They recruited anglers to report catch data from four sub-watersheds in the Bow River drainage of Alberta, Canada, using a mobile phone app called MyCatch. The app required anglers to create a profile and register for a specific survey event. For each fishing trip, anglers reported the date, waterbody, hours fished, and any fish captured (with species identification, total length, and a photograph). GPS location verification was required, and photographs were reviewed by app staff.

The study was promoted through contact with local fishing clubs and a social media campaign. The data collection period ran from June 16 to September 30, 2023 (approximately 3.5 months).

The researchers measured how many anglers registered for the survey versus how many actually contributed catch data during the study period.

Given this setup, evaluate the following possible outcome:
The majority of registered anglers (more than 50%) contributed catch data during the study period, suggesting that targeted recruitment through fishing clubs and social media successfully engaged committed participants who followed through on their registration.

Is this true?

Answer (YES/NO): NO